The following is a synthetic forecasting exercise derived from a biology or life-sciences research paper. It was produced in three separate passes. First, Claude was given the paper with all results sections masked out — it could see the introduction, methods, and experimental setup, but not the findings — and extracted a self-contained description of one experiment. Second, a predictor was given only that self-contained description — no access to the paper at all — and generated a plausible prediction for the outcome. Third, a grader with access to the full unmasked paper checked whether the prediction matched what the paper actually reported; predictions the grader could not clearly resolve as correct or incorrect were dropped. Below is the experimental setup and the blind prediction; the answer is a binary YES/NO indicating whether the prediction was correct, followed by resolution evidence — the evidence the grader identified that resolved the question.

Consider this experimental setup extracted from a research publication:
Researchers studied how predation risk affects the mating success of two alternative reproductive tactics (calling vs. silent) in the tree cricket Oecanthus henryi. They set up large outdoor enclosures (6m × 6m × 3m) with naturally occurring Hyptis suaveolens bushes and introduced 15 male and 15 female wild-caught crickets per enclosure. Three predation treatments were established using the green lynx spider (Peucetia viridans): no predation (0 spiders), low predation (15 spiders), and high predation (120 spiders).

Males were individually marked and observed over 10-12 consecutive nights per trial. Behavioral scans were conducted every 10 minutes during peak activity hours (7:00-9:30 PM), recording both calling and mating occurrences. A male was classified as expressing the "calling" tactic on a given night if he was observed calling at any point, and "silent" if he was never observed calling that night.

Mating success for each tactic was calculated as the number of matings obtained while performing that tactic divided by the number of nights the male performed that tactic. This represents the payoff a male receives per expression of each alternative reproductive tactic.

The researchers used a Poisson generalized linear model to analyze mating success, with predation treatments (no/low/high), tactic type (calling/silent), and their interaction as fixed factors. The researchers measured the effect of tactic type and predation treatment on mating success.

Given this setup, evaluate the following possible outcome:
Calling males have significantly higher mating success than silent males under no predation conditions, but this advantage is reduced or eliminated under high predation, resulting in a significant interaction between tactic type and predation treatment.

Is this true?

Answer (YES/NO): NO